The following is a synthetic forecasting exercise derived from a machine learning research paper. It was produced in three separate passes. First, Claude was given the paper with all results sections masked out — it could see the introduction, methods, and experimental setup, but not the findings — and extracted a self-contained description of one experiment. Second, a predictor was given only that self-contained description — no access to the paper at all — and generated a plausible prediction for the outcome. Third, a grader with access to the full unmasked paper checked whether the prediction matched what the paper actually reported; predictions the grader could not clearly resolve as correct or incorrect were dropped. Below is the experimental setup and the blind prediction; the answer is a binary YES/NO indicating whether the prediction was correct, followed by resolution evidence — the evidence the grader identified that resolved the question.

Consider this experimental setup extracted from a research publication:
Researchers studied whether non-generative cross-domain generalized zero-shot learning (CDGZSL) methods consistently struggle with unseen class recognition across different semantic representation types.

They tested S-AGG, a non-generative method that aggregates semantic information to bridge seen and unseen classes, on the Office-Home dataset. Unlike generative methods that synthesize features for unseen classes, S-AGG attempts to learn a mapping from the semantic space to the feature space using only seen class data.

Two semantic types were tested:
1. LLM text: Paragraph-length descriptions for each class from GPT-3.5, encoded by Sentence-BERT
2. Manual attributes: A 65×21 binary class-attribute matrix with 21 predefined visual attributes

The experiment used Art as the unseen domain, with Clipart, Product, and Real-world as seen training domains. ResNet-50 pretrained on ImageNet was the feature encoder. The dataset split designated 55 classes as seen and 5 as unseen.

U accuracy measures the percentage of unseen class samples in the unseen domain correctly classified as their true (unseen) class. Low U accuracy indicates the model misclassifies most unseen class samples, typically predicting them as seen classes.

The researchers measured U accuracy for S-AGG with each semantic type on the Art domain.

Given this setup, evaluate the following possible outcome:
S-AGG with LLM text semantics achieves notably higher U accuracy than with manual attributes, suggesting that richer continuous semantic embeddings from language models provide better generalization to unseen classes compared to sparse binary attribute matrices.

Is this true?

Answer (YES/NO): NO